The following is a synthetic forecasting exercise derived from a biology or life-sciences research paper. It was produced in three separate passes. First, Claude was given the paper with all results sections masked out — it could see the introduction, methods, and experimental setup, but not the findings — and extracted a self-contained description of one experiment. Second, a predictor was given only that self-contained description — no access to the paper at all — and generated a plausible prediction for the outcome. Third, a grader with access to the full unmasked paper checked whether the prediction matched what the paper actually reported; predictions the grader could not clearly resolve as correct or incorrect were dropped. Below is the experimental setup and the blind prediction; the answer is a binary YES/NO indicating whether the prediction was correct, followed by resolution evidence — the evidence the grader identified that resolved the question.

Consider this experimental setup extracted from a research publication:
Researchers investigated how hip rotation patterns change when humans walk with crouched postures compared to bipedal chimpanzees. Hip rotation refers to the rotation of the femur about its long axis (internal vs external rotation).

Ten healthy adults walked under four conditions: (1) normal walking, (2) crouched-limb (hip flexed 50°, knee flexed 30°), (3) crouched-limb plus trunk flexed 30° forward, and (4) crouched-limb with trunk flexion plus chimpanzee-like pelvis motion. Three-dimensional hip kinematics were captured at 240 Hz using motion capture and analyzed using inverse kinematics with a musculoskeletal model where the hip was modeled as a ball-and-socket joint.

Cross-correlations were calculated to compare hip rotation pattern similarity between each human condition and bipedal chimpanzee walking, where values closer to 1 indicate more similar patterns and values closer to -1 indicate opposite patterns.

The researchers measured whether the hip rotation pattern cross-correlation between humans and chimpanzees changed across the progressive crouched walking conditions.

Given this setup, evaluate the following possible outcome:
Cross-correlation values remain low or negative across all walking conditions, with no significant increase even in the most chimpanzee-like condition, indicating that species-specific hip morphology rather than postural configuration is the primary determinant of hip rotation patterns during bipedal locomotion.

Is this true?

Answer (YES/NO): NO